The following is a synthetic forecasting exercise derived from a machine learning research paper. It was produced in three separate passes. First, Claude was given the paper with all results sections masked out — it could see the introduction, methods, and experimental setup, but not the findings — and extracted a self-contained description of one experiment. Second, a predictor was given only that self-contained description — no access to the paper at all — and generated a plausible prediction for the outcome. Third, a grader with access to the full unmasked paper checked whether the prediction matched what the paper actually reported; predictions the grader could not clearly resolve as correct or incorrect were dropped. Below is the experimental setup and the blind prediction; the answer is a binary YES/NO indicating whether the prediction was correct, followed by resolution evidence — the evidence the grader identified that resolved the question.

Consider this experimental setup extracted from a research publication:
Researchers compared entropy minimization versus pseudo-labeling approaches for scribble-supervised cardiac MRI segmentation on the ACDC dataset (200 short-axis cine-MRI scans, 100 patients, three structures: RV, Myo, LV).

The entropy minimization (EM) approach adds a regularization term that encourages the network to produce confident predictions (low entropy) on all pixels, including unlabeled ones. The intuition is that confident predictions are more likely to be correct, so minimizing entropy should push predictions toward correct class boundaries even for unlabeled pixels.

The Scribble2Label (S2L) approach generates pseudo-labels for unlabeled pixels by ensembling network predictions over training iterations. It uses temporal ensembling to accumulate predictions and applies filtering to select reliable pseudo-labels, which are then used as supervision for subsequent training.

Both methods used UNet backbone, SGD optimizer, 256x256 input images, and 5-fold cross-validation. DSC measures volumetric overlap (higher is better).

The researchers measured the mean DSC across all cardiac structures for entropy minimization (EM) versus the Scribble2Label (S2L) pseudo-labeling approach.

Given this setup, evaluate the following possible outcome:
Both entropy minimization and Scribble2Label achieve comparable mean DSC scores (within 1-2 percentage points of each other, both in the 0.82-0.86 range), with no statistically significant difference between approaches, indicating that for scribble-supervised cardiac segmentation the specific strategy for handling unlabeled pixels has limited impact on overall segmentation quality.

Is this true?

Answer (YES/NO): YES